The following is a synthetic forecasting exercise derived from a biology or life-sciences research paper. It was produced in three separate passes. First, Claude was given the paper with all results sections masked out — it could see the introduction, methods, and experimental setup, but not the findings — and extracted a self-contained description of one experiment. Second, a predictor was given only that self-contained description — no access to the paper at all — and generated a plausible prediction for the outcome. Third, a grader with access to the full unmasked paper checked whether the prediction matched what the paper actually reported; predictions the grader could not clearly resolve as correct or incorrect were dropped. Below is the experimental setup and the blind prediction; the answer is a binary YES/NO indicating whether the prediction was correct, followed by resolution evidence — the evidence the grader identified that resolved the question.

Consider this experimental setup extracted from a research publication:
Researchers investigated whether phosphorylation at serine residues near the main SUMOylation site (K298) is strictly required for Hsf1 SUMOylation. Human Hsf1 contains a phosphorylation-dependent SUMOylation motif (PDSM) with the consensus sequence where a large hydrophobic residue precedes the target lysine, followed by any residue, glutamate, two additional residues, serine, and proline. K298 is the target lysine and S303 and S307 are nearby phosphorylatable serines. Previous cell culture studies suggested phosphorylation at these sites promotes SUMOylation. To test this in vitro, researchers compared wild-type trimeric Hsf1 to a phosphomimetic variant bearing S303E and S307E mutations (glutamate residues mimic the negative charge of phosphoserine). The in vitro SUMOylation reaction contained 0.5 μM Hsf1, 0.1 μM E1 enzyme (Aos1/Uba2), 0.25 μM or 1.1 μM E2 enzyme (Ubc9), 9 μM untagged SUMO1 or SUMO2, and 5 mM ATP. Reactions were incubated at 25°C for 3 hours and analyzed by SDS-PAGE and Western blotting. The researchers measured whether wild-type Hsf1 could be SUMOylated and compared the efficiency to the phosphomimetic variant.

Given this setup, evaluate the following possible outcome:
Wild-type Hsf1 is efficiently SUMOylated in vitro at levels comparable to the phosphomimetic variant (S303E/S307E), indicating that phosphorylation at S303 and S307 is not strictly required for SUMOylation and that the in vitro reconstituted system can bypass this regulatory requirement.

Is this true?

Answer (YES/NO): NO